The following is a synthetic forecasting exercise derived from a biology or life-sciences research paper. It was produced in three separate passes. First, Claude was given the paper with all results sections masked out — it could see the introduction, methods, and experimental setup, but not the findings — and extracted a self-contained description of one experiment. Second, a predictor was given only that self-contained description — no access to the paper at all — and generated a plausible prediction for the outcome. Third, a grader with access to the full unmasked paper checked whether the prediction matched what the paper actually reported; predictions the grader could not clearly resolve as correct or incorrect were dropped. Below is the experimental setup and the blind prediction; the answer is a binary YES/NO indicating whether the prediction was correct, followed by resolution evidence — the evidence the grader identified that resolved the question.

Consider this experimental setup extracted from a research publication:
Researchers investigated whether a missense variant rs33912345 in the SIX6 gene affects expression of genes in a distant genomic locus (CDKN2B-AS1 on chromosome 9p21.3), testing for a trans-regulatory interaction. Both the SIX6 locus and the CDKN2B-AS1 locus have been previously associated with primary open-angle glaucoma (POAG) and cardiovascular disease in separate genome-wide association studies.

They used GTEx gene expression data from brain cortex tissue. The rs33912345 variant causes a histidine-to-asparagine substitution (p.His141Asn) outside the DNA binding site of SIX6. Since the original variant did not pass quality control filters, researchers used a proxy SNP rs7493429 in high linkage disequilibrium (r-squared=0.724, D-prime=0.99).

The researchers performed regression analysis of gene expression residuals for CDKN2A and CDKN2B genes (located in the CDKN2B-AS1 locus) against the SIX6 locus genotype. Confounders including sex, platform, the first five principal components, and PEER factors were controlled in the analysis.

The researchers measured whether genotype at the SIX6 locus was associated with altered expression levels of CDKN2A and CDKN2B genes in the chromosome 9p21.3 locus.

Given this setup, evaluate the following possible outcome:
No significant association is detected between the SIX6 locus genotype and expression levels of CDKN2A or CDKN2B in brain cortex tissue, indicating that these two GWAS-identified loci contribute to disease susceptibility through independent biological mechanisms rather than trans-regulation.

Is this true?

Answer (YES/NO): NO